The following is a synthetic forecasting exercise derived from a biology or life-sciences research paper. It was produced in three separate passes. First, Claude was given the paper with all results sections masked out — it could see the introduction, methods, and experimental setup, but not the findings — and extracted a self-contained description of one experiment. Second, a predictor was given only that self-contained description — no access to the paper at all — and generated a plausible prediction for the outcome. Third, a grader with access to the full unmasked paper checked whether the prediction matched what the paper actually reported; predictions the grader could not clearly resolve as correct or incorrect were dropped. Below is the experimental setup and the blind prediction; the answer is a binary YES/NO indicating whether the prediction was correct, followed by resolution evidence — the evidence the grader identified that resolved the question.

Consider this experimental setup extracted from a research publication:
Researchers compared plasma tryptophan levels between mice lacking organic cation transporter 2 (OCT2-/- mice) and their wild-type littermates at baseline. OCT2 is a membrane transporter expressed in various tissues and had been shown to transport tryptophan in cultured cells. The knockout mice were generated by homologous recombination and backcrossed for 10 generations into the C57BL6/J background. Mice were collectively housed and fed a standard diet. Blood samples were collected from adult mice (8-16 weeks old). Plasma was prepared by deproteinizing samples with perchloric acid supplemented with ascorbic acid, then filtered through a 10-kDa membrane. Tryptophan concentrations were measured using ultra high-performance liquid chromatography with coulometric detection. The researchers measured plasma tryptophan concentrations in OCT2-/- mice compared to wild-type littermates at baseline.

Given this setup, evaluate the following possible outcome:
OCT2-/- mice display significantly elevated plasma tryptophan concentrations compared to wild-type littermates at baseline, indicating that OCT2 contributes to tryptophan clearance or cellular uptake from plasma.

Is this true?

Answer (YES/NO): YES